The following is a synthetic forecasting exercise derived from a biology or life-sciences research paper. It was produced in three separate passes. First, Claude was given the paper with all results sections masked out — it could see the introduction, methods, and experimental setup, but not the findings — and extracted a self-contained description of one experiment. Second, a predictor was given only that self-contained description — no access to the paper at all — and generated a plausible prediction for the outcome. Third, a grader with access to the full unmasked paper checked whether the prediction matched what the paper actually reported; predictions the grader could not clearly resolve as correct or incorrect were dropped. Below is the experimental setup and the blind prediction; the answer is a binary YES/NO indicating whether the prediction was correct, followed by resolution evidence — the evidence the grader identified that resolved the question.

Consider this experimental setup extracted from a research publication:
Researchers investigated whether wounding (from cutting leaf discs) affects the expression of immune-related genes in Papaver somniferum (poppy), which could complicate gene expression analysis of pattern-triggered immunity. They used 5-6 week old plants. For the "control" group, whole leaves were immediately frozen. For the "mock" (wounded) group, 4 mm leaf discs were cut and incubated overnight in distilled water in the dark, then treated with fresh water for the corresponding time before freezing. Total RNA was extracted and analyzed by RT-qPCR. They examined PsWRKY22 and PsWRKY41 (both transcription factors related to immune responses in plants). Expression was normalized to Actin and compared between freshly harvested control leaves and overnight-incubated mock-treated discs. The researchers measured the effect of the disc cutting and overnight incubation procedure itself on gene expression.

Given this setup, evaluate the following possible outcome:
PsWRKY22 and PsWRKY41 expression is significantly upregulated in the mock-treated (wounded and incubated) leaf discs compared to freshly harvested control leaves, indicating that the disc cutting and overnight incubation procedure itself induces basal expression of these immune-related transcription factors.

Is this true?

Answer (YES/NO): NO